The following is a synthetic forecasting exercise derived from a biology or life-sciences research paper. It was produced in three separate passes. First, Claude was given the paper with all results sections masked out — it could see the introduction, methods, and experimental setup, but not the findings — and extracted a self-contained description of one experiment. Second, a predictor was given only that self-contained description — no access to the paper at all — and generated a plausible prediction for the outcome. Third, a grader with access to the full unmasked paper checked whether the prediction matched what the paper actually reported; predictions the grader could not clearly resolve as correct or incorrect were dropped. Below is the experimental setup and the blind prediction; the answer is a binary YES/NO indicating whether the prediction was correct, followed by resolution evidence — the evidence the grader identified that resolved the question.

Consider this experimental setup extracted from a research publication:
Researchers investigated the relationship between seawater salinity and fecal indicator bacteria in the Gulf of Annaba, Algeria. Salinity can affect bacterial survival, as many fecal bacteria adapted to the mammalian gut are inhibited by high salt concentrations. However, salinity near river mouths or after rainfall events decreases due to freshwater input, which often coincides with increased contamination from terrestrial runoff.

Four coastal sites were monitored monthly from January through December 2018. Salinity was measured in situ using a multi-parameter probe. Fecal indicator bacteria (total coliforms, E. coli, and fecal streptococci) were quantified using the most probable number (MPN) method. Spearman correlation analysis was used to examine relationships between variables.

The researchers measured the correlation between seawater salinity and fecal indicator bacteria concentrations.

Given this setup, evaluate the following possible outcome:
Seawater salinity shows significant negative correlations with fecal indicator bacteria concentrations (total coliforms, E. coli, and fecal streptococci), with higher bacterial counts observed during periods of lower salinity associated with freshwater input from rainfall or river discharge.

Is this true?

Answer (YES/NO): NO